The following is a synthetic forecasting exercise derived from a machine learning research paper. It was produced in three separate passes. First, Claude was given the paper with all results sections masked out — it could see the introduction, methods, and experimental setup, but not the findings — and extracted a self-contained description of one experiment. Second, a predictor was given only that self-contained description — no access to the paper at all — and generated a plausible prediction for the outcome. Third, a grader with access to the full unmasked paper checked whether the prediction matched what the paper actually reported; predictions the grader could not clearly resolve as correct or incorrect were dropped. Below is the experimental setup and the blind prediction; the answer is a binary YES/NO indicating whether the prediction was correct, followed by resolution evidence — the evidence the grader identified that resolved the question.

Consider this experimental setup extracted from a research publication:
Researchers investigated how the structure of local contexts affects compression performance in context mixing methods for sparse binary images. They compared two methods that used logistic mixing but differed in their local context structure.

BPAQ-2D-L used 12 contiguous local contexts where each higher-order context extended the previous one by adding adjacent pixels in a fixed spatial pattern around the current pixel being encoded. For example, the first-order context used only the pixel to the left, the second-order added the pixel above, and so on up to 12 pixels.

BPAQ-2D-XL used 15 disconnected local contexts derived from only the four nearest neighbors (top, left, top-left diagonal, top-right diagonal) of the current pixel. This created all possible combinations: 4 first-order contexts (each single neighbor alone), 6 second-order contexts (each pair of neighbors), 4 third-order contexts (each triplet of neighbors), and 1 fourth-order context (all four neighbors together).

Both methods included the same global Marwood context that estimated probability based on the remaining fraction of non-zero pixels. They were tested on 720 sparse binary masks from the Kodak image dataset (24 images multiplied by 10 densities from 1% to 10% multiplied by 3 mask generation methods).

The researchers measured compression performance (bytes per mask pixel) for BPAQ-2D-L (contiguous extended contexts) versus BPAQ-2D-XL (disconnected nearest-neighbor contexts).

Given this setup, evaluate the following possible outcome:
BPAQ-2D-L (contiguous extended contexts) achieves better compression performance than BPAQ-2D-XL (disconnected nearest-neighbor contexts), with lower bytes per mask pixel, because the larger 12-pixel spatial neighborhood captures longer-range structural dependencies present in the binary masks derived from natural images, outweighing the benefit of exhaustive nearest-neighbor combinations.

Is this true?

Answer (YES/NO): YES